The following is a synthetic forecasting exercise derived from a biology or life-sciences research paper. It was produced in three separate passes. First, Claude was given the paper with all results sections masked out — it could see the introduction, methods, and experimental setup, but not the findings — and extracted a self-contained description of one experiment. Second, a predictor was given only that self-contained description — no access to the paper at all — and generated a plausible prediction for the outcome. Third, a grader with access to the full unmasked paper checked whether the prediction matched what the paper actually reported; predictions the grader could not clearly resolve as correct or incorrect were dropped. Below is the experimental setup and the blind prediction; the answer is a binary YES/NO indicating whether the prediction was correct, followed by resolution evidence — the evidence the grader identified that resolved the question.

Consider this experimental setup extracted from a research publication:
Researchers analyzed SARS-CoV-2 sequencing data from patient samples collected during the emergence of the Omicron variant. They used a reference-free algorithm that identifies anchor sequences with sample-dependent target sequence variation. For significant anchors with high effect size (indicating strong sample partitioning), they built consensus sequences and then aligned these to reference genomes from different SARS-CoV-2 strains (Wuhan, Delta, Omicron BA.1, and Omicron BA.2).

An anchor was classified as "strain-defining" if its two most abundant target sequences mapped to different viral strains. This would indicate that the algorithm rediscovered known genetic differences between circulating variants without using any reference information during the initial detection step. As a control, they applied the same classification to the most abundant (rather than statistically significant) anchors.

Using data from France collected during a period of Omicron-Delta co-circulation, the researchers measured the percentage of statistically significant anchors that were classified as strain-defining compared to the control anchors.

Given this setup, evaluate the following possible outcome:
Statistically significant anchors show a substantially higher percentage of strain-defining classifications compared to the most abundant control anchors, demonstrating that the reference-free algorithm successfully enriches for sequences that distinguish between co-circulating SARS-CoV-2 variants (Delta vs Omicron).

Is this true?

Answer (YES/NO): YES